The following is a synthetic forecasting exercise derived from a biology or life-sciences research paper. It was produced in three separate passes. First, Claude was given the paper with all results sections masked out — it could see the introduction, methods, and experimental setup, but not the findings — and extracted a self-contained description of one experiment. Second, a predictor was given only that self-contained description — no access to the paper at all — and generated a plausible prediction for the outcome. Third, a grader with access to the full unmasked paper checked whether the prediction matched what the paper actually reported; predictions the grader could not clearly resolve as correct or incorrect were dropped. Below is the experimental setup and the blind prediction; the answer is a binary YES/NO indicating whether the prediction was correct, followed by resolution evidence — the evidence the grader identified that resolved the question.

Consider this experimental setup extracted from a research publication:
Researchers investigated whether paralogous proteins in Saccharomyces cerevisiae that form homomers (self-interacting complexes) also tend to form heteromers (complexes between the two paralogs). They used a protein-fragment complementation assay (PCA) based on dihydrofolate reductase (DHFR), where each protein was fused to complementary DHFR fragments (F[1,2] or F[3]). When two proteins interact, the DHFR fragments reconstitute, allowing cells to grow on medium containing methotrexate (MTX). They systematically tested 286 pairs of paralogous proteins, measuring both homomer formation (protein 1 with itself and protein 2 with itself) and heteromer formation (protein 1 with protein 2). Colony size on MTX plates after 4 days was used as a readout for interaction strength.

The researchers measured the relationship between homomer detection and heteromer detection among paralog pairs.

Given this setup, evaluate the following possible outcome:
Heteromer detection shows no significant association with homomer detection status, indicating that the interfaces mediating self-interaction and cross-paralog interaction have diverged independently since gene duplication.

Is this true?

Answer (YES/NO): NO